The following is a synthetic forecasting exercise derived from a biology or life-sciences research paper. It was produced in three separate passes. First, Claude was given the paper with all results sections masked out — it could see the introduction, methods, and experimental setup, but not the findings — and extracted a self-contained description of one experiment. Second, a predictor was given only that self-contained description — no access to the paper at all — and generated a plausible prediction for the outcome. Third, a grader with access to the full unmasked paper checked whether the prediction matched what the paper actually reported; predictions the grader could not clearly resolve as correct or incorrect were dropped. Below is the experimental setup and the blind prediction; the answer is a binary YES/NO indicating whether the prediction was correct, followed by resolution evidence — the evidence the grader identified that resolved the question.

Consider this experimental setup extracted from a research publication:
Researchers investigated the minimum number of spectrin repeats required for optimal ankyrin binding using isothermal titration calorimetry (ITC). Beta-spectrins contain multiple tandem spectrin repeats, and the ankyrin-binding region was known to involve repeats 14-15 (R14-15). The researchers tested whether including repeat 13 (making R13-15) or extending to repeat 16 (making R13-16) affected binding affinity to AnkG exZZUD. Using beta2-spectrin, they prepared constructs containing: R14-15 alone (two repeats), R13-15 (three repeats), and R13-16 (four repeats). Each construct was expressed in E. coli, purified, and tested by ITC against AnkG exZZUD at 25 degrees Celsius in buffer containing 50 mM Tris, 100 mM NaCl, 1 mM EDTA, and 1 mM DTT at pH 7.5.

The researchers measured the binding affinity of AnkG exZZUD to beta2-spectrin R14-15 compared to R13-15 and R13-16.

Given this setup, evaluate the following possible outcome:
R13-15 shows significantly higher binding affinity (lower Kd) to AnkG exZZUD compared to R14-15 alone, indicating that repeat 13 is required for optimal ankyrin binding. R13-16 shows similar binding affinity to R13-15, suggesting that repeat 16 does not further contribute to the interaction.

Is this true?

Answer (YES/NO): NO